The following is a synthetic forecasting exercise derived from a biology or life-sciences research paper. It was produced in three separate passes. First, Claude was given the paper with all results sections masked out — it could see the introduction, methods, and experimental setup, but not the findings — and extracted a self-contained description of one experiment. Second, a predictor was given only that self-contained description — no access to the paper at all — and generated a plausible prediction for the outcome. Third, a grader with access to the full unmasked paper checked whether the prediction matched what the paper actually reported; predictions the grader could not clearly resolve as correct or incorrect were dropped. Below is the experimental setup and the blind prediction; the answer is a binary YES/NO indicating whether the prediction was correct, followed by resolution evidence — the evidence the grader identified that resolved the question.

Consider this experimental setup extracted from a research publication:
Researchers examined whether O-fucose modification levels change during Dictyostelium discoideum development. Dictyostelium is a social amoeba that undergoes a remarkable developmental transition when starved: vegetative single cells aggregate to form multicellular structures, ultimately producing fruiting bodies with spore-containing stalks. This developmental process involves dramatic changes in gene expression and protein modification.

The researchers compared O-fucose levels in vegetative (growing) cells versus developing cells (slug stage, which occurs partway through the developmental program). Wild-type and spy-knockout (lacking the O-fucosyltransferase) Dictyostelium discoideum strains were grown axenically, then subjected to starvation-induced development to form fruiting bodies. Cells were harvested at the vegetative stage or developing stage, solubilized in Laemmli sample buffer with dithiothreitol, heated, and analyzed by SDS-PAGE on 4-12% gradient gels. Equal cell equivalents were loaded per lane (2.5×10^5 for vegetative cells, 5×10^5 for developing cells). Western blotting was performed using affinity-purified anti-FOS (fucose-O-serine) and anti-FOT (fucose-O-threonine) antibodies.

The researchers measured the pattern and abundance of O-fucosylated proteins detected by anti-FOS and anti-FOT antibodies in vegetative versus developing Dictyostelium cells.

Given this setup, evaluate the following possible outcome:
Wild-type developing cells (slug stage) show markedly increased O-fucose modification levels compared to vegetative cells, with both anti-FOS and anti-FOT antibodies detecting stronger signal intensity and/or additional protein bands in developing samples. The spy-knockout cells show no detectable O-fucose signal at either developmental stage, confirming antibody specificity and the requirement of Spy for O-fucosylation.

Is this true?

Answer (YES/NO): NO